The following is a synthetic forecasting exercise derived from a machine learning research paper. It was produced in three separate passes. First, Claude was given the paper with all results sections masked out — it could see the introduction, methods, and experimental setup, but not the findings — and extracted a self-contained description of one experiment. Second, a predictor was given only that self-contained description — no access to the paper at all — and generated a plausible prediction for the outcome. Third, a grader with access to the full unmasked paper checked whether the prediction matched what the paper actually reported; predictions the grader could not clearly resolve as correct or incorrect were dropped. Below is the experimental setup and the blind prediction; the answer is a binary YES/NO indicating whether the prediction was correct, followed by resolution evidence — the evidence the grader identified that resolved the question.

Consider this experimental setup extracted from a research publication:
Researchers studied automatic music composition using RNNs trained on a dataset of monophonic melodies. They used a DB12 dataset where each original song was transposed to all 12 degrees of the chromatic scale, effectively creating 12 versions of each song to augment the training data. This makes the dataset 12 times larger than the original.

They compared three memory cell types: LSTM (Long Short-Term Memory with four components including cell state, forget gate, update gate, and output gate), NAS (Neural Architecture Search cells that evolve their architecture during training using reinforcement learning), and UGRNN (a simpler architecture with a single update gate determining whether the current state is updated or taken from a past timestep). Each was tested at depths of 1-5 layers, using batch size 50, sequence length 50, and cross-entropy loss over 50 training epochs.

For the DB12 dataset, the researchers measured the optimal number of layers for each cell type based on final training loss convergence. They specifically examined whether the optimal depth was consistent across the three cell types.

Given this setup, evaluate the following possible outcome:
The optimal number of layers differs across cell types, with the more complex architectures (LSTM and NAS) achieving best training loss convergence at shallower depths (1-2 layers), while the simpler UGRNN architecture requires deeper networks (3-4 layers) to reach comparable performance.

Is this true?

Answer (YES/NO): NO